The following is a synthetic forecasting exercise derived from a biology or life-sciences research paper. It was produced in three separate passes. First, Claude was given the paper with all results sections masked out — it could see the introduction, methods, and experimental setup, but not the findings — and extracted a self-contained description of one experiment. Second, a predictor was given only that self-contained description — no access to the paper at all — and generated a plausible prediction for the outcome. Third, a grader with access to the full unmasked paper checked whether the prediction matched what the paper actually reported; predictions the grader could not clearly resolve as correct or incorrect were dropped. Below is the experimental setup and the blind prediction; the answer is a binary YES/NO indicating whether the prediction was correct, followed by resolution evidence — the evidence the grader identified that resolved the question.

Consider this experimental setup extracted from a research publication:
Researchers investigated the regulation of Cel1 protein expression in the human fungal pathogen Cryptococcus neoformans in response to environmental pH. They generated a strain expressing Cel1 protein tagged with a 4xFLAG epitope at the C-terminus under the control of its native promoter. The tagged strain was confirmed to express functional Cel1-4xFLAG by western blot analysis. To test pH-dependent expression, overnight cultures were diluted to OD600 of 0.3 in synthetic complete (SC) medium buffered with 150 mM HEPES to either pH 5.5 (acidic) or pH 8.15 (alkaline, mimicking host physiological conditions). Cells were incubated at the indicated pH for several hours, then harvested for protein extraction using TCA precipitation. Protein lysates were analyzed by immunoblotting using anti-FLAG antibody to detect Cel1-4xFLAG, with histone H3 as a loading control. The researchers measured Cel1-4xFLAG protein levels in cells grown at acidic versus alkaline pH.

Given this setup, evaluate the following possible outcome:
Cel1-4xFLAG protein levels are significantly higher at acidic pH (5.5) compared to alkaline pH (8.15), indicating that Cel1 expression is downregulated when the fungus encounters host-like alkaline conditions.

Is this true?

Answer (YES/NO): NO